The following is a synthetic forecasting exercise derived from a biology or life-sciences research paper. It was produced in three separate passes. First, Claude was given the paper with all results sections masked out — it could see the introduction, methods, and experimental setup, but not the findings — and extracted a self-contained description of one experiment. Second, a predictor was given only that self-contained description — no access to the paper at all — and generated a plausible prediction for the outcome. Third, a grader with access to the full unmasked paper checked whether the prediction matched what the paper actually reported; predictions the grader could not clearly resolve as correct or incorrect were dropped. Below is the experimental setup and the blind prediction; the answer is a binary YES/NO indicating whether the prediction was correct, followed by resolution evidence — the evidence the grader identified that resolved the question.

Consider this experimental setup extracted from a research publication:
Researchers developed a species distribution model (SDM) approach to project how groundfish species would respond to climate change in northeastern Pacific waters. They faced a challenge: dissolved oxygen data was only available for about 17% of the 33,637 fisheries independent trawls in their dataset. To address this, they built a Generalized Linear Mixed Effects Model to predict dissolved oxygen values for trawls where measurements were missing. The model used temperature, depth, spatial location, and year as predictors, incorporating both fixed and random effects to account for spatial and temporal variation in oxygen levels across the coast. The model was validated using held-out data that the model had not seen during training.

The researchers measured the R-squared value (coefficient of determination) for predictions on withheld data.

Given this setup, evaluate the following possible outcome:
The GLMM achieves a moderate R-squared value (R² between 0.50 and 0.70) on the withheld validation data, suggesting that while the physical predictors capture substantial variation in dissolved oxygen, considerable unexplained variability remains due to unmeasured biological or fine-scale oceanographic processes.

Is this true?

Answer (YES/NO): NO